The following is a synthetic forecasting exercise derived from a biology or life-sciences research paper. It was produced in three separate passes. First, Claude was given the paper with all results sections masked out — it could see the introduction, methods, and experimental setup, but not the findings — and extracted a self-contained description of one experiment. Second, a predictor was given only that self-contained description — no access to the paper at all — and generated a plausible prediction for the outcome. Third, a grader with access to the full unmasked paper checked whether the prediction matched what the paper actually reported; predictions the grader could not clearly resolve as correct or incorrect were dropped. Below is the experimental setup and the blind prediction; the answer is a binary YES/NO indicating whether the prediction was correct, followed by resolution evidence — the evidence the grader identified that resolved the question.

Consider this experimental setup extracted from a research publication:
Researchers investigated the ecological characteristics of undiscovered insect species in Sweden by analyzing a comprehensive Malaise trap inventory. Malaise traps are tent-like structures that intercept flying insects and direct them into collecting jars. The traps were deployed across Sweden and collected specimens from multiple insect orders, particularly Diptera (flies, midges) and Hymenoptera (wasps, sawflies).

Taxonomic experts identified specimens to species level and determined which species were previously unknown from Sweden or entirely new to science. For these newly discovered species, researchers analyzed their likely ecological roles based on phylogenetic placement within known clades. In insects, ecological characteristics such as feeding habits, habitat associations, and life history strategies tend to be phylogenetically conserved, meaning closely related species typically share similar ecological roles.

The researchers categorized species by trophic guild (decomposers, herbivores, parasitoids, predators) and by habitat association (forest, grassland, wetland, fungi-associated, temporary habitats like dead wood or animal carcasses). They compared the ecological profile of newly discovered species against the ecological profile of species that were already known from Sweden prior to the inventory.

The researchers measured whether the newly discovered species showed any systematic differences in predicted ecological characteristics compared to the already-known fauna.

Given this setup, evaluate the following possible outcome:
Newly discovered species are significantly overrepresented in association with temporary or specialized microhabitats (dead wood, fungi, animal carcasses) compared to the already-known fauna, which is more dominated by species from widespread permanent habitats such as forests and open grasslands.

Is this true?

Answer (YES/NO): YES